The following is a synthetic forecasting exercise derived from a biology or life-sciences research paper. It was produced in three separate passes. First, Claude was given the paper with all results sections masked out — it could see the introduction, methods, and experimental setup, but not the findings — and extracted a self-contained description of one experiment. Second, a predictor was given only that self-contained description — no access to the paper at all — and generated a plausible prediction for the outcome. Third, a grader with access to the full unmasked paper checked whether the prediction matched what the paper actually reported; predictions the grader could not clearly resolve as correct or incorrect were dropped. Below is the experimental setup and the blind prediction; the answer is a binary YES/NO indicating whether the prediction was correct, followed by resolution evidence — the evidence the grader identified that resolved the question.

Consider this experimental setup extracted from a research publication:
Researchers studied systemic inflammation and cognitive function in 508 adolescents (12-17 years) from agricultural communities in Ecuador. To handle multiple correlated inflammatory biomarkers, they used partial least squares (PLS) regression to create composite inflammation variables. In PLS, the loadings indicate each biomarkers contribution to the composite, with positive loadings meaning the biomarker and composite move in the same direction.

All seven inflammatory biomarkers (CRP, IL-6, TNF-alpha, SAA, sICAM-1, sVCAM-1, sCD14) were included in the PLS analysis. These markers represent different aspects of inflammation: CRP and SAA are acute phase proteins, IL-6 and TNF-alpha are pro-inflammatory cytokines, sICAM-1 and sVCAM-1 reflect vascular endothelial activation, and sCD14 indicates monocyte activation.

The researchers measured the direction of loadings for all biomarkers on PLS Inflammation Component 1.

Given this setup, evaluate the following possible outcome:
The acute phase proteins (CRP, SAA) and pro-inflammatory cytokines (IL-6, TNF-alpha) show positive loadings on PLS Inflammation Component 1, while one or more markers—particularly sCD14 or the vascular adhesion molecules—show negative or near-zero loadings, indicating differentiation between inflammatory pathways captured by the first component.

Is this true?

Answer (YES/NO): NO